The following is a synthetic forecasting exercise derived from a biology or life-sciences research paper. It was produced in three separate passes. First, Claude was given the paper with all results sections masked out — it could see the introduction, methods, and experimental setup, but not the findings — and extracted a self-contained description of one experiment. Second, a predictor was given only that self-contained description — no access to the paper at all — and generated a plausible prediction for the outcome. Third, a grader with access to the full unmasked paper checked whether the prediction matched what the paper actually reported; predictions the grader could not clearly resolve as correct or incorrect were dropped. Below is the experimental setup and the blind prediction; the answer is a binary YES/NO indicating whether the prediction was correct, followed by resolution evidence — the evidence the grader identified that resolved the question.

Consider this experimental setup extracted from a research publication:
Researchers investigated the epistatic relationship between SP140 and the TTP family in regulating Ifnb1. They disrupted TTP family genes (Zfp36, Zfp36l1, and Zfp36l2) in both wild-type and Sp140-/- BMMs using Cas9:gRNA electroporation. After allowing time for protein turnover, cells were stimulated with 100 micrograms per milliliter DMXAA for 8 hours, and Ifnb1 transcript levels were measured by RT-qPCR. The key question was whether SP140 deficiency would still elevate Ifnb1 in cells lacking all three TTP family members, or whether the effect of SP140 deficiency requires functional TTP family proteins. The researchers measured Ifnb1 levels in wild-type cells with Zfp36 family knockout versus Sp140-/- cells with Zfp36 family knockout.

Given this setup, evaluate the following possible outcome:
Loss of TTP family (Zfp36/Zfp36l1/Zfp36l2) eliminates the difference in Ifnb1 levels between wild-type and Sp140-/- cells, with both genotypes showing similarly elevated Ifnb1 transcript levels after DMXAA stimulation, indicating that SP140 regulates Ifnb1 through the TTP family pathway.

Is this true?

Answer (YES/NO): YES